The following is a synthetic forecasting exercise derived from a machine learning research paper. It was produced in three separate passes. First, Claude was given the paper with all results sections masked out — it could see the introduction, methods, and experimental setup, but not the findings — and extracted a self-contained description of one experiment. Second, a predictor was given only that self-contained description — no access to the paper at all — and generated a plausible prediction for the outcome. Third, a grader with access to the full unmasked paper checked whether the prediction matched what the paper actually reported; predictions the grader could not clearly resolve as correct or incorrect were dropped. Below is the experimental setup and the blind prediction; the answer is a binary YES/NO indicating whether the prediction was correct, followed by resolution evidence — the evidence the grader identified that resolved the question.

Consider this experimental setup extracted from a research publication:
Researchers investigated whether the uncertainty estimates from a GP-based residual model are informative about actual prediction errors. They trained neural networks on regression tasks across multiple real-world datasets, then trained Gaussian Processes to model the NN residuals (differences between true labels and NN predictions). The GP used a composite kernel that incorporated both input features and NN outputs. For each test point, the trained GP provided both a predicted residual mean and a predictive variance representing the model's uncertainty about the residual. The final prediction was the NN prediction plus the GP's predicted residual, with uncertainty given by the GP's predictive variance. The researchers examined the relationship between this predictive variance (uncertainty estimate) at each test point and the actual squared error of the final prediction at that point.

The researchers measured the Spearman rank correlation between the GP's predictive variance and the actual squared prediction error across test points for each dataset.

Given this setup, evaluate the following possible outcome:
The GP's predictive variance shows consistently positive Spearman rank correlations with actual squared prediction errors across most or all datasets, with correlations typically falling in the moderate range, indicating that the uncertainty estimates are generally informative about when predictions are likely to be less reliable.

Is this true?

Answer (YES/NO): NO